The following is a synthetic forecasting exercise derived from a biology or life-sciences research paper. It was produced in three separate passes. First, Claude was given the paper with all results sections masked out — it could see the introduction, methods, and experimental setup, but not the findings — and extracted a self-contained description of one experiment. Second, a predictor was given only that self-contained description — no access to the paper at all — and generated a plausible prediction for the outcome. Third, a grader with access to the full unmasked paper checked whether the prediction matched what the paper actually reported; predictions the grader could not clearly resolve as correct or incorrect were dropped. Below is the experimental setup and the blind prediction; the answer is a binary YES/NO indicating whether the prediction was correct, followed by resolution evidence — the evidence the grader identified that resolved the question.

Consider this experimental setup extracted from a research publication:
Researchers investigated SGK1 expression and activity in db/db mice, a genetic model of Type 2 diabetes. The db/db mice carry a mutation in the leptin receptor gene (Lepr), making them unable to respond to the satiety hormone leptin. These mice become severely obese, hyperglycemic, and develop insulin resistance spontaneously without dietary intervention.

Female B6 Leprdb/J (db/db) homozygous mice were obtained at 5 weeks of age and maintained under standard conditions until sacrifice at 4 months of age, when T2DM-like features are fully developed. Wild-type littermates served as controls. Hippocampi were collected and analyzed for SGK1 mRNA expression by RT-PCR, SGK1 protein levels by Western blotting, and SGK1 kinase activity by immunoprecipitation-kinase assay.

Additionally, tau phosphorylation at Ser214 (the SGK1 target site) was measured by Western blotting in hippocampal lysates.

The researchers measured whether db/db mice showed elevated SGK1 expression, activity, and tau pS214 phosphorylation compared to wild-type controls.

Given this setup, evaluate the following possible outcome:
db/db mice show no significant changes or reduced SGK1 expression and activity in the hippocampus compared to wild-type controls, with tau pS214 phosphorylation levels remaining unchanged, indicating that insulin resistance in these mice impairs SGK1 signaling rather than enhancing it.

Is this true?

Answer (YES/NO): NO